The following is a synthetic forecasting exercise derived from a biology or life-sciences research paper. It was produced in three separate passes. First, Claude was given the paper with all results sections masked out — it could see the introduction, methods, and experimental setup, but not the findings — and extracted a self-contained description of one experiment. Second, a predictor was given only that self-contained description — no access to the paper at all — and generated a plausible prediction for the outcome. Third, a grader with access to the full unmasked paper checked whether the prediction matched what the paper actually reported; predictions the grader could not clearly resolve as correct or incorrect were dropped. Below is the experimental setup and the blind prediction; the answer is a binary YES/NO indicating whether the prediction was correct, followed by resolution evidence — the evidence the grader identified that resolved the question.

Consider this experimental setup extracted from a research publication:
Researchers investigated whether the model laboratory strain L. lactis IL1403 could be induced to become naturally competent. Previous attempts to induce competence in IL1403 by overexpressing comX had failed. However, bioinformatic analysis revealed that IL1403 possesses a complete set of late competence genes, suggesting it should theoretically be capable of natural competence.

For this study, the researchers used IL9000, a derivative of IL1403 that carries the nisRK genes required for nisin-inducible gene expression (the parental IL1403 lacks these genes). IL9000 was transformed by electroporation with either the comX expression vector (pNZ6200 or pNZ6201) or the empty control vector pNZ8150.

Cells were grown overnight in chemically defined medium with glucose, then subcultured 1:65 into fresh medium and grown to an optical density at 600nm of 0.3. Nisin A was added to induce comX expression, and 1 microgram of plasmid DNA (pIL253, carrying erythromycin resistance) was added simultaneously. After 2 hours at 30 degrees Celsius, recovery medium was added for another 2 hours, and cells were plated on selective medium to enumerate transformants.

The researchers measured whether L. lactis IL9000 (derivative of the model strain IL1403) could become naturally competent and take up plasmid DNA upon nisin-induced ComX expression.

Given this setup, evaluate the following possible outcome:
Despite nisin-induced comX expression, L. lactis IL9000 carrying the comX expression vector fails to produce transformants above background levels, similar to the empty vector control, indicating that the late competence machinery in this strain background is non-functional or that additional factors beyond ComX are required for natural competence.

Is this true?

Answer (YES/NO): NO